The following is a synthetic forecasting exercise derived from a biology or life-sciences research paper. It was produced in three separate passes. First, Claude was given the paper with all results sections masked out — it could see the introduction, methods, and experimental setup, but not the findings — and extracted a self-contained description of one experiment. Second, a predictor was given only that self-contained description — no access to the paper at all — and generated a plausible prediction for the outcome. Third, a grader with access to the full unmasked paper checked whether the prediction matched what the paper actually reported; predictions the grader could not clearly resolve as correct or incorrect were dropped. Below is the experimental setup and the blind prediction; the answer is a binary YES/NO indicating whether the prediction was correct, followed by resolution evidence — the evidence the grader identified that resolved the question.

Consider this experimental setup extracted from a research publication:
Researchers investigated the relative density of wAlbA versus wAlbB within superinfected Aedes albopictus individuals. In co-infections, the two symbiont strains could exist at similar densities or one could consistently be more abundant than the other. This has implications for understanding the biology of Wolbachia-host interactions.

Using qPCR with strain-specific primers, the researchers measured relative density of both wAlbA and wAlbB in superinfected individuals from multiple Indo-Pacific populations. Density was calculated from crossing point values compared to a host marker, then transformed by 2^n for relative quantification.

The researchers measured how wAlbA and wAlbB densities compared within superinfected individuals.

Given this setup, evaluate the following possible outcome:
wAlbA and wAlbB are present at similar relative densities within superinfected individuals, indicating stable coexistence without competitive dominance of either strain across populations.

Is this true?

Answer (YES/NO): NO